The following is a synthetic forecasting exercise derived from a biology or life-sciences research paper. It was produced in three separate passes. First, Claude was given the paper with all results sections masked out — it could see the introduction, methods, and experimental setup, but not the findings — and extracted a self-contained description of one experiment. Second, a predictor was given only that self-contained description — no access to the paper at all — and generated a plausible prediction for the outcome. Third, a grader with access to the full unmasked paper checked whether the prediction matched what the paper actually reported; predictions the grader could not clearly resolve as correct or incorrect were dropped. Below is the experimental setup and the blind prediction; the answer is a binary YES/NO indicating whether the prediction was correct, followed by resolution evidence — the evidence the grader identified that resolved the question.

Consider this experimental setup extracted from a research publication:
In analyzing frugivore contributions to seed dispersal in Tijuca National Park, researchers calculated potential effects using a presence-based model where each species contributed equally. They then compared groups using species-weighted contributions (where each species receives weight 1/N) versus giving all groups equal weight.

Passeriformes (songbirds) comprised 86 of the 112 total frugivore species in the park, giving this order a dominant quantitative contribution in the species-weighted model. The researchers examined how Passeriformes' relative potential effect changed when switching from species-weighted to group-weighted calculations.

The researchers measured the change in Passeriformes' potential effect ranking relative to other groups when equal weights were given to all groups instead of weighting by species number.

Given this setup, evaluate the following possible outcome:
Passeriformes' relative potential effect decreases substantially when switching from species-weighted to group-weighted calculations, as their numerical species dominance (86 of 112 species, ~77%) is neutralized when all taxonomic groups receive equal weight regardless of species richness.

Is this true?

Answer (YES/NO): YES